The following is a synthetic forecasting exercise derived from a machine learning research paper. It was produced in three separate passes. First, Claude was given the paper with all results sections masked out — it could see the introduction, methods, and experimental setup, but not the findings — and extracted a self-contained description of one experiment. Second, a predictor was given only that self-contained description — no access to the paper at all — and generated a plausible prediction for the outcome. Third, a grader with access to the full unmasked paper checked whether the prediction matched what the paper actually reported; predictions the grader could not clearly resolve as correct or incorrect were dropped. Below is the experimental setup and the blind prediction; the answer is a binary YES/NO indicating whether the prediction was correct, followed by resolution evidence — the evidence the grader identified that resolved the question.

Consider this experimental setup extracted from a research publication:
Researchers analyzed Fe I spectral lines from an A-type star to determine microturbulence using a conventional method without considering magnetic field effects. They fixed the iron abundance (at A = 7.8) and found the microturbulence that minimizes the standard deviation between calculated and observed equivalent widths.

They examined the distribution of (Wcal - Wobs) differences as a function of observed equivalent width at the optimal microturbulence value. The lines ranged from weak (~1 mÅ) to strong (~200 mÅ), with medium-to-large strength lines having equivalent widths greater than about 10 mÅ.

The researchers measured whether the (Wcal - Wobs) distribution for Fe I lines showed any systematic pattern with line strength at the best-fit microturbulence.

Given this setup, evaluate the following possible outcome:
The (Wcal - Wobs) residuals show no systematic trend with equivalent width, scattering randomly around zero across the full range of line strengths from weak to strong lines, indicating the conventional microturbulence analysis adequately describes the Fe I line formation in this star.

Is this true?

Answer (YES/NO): NO